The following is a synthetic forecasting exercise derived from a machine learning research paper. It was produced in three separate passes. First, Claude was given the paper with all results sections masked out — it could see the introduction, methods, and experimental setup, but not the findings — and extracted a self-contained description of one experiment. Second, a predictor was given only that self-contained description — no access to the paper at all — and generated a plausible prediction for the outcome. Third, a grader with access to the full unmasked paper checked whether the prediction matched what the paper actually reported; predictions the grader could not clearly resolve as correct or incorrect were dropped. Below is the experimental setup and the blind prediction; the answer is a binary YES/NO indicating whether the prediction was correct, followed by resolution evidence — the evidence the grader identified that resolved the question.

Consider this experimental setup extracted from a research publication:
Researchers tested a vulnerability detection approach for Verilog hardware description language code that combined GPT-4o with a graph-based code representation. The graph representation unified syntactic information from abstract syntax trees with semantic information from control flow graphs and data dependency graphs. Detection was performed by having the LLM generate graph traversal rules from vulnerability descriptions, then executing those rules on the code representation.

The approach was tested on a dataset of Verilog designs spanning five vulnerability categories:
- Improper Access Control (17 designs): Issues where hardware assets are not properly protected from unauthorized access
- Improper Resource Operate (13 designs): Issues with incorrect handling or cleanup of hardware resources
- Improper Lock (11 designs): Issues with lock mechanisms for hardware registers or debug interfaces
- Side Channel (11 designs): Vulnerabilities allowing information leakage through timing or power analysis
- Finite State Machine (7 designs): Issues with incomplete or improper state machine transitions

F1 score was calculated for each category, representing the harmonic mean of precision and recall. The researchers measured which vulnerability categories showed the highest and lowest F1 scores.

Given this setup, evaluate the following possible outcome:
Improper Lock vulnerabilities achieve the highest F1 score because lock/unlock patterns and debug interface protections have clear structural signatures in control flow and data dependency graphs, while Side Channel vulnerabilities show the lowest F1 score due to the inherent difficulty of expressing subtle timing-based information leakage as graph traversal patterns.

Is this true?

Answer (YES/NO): NO